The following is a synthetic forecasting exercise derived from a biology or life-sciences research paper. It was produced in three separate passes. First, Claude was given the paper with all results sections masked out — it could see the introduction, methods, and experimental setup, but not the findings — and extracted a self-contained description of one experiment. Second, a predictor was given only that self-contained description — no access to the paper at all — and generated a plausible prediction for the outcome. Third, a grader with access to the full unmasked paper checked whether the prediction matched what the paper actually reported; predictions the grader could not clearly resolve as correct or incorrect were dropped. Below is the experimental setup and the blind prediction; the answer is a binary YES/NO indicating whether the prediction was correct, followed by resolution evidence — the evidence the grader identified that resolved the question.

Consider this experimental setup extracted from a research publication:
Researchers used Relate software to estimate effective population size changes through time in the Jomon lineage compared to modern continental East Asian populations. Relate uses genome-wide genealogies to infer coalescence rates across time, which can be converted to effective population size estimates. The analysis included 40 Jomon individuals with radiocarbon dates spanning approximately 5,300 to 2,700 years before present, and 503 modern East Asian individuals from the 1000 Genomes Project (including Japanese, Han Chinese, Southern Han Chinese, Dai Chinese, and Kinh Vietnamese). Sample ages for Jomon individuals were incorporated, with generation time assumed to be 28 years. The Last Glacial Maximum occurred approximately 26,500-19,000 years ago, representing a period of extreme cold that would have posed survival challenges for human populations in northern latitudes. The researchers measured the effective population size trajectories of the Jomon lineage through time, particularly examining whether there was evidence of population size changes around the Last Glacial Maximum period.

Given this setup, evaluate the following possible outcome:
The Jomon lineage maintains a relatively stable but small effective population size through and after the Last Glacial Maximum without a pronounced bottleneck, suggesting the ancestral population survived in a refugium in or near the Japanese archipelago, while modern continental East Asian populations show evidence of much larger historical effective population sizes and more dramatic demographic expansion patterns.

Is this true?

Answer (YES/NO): NO